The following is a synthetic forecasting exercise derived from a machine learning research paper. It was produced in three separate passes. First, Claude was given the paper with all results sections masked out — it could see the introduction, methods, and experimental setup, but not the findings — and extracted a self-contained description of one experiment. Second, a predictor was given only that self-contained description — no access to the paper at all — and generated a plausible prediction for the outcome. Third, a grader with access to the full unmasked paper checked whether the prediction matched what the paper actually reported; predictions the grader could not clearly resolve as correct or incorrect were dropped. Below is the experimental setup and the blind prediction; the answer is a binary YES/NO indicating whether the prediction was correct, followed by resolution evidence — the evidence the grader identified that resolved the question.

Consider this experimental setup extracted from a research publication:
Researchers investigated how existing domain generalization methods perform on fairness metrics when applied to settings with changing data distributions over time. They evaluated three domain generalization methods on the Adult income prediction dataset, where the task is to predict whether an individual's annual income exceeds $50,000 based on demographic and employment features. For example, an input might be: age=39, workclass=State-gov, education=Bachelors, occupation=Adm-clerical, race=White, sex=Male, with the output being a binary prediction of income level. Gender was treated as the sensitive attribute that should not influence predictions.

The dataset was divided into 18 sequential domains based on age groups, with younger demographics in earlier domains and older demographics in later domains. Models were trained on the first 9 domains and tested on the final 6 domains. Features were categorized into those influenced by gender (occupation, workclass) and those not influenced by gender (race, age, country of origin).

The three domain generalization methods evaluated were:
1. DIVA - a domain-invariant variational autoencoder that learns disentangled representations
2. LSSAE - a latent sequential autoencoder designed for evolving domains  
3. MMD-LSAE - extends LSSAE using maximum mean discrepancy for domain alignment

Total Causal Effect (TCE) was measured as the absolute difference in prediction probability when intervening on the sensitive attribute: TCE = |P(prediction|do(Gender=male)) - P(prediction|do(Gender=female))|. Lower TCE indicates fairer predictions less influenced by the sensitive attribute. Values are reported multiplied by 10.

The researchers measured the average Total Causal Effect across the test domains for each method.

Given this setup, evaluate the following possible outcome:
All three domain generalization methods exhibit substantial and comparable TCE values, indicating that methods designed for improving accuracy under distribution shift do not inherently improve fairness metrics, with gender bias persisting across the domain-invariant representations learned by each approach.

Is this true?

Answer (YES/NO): NO